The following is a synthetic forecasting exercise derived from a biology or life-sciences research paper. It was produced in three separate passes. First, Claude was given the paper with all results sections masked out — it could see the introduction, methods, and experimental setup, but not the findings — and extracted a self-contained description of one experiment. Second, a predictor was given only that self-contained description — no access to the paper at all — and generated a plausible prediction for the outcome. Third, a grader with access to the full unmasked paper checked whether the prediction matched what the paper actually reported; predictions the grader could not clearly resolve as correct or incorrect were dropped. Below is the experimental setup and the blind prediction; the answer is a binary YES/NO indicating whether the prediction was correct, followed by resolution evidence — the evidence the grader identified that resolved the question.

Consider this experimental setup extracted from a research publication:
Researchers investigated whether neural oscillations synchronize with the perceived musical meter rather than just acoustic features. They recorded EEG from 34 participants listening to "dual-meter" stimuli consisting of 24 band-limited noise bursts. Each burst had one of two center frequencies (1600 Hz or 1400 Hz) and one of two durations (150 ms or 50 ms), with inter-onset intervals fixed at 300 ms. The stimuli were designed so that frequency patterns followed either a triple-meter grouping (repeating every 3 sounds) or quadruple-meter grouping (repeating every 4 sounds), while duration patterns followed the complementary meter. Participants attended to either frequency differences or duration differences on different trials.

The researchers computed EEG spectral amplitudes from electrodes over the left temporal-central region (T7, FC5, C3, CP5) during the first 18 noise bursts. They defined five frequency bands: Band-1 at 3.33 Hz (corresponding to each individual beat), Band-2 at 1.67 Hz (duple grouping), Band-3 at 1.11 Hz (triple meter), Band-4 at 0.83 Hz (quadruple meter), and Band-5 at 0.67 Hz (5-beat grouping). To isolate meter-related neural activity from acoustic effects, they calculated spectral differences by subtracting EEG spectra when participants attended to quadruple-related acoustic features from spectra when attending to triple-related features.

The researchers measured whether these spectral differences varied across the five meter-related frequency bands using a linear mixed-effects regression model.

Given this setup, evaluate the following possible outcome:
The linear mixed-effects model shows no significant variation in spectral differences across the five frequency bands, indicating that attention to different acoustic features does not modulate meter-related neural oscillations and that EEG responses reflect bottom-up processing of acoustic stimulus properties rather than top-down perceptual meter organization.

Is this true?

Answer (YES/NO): NO